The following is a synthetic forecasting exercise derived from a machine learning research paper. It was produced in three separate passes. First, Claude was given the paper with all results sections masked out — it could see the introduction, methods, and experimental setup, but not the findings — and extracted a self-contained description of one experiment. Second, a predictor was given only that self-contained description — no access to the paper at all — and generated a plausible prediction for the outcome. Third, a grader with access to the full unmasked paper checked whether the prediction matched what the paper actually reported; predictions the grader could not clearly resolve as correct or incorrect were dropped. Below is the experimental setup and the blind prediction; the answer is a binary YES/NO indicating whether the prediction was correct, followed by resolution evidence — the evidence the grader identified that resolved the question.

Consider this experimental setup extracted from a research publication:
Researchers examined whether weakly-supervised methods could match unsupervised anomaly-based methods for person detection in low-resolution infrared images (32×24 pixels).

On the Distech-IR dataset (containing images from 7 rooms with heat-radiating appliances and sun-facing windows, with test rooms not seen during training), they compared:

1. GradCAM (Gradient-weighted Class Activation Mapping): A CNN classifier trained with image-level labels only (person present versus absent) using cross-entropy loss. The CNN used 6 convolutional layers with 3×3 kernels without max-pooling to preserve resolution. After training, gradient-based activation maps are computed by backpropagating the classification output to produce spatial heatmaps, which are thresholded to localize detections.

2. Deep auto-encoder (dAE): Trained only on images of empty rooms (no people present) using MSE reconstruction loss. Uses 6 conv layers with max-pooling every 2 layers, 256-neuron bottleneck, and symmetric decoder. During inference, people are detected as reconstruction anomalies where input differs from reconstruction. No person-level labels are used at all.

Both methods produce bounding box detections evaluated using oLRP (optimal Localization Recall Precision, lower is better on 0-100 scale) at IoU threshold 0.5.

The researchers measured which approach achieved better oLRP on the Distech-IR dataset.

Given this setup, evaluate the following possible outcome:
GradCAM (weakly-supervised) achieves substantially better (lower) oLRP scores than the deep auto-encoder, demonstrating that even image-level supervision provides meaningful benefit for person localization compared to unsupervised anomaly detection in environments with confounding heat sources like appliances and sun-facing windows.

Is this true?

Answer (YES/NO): NO